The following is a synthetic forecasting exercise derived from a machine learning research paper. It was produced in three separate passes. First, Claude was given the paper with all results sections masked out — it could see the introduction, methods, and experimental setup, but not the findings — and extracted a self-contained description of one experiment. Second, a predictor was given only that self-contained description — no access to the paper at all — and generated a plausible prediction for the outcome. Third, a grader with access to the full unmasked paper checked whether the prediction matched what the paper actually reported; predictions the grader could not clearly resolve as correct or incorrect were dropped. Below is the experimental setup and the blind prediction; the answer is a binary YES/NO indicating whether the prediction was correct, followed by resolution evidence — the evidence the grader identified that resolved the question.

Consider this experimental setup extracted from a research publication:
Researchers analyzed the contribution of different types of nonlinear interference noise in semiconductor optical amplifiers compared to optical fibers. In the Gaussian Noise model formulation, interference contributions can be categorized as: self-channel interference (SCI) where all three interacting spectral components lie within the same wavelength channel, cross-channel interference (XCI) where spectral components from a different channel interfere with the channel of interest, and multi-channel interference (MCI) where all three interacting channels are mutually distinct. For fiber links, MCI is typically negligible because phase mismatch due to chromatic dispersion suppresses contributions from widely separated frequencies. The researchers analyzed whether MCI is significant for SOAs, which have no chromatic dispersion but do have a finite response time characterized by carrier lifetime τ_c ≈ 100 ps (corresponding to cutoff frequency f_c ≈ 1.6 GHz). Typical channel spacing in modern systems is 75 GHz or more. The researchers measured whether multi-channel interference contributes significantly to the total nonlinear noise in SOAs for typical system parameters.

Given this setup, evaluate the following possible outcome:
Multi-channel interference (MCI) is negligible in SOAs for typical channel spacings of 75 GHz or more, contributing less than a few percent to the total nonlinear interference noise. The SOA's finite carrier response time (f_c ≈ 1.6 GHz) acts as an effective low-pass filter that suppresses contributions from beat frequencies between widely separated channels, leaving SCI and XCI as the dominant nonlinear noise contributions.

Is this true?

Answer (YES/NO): YES